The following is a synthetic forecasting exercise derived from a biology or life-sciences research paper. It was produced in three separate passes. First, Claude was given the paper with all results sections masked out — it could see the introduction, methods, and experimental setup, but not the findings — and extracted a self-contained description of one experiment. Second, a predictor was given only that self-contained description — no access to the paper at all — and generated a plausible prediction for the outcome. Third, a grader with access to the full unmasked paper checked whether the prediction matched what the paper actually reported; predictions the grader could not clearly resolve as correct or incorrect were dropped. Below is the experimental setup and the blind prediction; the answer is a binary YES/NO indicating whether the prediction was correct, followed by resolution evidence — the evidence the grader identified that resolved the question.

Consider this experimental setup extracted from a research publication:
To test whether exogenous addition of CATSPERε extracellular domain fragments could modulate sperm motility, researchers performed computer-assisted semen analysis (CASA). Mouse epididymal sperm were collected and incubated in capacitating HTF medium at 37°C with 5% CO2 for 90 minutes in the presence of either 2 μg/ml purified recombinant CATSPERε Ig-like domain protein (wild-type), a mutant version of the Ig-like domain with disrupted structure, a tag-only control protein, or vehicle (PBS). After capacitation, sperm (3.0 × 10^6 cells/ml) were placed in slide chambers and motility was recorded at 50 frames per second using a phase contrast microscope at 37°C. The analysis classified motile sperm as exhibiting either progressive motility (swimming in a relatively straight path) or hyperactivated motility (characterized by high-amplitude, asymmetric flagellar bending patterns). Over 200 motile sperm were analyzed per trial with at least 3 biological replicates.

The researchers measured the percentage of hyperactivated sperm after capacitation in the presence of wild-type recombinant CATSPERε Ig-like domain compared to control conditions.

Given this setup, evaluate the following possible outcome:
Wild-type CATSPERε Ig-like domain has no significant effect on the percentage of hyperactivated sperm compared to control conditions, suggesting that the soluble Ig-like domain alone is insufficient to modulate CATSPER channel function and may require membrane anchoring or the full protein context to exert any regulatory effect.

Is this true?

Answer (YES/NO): NO